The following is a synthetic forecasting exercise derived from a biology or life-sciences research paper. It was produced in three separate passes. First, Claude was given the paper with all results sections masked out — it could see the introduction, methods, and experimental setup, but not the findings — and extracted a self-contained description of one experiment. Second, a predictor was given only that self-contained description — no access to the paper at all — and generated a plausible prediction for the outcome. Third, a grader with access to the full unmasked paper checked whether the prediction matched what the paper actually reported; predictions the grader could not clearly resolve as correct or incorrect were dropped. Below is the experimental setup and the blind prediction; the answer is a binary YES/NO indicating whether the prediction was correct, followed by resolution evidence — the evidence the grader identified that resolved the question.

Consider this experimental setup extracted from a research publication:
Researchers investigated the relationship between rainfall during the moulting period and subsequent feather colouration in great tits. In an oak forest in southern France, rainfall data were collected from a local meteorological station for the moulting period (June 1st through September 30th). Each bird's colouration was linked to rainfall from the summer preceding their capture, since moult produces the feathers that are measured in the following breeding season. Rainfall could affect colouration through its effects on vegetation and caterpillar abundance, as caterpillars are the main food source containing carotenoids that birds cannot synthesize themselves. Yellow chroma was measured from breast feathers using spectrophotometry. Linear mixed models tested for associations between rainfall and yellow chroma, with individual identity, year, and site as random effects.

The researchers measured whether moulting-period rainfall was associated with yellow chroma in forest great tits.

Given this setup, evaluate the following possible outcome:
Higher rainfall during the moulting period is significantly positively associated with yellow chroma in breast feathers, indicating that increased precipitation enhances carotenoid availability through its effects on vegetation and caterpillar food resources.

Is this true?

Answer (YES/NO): NO